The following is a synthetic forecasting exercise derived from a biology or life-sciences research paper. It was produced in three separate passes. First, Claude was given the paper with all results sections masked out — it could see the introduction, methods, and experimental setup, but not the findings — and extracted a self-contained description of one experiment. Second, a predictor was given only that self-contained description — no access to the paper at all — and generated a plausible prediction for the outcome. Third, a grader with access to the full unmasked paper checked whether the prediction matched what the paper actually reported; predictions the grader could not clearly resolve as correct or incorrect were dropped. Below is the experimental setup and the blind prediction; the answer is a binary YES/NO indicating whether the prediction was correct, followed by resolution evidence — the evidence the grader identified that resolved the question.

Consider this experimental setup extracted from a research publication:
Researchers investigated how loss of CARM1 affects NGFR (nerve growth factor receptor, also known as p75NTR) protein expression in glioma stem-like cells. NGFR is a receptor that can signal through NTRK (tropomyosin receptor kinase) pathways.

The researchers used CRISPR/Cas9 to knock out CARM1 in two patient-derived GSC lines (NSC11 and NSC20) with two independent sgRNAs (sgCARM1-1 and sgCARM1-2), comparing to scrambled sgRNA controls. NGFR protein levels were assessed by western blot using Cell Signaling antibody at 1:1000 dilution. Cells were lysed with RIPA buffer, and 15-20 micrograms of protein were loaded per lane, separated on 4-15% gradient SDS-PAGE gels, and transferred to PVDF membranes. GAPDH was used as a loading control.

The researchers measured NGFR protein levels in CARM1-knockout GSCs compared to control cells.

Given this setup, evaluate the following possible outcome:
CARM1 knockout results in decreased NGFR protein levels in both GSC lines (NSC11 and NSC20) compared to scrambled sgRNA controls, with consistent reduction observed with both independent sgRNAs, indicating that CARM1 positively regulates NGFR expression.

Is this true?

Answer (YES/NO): NO